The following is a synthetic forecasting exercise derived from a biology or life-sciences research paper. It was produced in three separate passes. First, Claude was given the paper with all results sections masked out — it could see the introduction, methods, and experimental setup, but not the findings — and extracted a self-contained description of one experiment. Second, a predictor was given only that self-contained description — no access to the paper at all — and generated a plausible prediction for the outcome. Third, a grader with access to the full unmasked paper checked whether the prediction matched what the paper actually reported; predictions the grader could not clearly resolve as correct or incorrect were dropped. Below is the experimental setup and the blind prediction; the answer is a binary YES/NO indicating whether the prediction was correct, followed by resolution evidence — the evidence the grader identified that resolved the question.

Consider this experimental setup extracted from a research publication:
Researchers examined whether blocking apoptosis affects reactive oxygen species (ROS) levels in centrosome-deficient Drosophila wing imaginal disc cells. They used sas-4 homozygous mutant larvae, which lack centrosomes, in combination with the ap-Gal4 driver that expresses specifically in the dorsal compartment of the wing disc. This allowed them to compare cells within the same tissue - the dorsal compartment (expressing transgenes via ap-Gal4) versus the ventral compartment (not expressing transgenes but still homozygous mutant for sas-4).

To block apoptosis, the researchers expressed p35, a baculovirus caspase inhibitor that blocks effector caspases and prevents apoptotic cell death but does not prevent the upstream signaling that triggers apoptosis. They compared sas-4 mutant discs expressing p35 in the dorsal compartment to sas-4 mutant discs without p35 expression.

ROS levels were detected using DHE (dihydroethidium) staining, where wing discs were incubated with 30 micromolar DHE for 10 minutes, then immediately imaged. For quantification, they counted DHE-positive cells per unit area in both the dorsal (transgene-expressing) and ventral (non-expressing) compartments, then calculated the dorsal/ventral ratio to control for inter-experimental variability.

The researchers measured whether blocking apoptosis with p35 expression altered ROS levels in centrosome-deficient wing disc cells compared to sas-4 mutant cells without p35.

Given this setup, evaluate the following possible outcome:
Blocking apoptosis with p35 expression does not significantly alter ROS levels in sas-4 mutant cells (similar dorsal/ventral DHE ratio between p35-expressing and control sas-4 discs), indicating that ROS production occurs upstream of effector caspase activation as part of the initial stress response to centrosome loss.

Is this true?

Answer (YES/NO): NO